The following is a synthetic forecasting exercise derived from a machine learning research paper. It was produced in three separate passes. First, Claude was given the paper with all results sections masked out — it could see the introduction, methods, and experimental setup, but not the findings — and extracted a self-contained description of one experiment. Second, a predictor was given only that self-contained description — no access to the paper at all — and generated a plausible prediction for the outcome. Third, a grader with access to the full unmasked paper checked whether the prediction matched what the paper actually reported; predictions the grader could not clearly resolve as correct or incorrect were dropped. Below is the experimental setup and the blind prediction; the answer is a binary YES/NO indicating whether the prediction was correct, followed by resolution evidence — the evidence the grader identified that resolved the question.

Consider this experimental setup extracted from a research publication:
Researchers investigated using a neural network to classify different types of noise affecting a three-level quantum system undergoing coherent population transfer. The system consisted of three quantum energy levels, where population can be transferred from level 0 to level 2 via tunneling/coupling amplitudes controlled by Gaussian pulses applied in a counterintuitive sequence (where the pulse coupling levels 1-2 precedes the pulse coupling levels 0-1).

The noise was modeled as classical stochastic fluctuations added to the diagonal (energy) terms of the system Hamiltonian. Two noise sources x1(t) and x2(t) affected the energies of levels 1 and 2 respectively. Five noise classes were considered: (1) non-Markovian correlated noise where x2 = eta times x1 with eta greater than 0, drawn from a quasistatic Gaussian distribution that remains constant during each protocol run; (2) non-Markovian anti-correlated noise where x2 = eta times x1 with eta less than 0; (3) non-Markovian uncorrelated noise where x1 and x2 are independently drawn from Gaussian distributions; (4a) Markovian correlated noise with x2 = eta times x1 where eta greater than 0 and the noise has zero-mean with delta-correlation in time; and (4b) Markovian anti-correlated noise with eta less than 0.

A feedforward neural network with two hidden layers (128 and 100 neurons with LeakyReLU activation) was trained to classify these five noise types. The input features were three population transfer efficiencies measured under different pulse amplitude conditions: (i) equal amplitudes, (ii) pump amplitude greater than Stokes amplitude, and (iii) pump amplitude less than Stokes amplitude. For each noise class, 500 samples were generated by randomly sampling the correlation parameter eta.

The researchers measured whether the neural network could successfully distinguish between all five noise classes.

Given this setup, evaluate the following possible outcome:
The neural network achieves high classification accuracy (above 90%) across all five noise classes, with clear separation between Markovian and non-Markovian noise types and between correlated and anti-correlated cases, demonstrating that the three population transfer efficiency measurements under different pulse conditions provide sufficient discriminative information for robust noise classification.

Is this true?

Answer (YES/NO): NO